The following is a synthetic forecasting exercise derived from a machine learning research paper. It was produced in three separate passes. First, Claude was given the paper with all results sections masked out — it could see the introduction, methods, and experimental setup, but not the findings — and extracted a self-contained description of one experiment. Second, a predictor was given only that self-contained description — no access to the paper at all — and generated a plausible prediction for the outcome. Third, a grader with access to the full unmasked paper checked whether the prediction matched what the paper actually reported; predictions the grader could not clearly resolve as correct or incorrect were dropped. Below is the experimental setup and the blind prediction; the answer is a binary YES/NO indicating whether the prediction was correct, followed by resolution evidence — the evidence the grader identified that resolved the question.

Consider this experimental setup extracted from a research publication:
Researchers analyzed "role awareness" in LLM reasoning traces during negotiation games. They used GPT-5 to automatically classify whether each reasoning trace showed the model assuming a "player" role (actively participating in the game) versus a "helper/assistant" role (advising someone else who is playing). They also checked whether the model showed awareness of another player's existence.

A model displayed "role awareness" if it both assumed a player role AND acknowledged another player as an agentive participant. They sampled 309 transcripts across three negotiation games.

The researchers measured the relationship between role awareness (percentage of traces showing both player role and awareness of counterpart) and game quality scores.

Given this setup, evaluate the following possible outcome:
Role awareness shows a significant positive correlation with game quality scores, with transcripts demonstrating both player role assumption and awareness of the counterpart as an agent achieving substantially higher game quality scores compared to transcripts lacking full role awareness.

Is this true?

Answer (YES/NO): YES